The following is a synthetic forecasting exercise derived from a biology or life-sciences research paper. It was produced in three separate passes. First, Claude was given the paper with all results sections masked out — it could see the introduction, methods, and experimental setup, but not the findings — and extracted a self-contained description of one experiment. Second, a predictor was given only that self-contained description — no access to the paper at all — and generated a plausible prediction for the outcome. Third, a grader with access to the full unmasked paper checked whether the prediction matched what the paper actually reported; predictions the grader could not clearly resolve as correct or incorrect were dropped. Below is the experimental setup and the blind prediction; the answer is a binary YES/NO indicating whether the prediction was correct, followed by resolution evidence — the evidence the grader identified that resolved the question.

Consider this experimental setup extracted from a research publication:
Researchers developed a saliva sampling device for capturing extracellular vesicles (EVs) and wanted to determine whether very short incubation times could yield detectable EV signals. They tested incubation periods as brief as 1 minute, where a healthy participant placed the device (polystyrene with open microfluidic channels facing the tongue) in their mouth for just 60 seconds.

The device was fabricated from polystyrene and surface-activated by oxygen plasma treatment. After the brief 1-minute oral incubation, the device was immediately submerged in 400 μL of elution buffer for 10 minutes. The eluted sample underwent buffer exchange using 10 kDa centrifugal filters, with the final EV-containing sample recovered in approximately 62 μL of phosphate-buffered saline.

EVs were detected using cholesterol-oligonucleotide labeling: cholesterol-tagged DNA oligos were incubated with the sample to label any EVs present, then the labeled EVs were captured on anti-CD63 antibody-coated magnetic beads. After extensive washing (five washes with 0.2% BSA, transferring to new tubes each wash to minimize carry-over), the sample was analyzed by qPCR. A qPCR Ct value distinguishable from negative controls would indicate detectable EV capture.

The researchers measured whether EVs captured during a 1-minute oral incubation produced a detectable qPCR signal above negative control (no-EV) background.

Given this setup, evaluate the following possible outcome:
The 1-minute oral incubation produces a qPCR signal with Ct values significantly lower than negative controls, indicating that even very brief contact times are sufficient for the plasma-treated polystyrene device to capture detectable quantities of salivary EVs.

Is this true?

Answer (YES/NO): YES